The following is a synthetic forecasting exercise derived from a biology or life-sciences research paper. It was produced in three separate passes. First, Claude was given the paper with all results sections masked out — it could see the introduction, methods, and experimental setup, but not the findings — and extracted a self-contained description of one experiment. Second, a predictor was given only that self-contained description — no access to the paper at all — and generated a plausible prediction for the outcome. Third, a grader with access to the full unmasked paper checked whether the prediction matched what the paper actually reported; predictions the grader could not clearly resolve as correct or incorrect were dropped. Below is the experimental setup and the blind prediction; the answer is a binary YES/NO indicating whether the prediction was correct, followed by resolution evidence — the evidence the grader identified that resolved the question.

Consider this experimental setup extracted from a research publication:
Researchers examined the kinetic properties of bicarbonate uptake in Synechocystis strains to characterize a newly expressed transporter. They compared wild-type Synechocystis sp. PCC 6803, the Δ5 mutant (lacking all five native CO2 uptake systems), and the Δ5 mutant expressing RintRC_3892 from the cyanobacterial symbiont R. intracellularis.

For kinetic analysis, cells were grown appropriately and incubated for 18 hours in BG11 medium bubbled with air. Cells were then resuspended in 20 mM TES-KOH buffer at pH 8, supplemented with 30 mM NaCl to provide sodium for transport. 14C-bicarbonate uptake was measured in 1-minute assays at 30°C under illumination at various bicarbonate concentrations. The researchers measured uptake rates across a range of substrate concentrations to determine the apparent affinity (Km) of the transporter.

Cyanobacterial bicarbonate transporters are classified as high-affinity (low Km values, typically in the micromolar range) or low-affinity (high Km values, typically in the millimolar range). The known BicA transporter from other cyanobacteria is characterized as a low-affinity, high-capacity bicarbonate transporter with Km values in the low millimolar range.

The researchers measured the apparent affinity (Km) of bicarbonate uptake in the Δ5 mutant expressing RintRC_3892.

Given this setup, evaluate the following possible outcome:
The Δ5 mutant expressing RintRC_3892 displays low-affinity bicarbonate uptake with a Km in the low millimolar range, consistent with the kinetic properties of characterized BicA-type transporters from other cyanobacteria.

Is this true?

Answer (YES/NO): NO